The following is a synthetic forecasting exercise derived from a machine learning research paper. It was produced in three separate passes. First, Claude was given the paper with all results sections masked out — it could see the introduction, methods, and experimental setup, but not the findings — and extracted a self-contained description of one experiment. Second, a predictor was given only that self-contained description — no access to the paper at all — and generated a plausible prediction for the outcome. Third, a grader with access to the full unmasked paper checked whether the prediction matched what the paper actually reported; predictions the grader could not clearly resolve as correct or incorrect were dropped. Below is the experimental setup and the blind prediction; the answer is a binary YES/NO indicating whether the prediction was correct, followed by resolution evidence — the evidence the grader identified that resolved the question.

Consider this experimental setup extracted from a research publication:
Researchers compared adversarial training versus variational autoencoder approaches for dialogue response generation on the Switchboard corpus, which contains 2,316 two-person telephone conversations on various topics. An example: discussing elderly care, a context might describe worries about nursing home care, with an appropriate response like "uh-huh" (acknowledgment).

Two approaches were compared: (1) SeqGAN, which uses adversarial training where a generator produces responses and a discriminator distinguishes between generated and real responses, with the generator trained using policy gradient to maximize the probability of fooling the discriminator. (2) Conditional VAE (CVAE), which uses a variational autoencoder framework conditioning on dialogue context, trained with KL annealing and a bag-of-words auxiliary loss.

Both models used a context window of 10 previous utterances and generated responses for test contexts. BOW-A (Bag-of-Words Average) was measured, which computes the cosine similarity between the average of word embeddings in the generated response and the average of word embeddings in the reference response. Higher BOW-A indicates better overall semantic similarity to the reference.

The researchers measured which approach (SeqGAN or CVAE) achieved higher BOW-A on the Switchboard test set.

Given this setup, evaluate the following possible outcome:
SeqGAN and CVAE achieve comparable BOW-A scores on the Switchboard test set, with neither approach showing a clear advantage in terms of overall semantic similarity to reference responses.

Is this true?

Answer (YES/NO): YES